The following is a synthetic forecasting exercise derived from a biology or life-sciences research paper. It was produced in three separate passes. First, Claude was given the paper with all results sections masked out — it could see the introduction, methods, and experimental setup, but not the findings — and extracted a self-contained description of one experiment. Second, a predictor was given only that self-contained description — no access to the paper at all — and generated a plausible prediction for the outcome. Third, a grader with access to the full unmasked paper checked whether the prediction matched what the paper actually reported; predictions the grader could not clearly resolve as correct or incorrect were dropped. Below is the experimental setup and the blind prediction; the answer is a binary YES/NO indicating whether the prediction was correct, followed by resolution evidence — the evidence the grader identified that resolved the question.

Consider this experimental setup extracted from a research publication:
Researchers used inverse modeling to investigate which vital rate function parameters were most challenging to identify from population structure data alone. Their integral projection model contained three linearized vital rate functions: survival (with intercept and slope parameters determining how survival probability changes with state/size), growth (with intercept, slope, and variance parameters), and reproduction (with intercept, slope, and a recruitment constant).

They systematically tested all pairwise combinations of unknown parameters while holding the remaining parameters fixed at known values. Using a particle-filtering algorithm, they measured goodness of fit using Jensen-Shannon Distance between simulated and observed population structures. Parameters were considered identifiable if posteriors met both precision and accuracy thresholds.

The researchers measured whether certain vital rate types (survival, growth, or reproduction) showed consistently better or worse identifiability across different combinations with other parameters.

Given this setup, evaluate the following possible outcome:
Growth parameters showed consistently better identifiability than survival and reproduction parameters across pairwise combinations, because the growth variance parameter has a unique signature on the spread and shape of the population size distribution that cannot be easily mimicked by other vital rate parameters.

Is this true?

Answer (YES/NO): NO